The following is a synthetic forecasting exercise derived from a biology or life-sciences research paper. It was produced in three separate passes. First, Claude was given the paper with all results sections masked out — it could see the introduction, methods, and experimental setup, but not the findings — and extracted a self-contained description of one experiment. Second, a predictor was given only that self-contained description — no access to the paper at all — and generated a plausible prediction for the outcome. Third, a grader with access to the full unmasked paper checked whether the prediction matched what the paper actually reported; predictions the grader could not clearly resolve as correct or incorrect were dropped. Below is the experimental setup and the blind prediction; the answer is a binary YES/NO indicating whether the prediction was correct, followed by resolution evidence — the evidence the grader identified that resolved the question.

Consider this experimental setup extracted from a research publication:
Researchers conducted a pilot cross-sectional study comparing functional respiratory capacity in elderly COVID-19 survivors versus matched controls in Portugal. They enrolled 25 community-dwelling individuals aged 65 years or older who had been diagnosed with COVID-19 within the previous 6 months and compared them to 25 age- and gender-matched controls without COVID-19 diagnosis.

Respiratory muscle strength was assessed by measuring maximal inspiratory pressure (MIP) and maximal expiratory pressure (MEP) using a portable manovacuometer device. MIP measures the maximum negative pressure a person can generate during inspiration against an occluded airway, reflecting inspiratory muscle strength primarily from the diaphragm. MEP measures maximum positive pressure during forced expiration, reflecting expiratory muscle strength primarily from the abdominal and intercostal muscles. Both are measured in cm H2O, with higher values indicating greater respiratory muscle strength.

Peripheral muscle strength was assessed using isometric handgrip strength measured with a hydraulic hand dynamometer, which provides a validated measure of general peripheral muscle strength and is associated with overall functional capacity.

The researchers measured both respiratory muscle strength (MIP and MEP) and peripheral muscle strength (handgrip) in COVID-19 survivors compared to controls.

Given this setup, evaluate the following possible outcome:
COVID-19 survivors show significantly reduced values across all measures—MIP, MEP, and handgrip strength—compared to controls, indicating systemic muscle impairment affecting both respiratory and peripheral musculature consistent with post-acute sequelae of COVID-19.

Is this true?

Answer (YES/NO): NO